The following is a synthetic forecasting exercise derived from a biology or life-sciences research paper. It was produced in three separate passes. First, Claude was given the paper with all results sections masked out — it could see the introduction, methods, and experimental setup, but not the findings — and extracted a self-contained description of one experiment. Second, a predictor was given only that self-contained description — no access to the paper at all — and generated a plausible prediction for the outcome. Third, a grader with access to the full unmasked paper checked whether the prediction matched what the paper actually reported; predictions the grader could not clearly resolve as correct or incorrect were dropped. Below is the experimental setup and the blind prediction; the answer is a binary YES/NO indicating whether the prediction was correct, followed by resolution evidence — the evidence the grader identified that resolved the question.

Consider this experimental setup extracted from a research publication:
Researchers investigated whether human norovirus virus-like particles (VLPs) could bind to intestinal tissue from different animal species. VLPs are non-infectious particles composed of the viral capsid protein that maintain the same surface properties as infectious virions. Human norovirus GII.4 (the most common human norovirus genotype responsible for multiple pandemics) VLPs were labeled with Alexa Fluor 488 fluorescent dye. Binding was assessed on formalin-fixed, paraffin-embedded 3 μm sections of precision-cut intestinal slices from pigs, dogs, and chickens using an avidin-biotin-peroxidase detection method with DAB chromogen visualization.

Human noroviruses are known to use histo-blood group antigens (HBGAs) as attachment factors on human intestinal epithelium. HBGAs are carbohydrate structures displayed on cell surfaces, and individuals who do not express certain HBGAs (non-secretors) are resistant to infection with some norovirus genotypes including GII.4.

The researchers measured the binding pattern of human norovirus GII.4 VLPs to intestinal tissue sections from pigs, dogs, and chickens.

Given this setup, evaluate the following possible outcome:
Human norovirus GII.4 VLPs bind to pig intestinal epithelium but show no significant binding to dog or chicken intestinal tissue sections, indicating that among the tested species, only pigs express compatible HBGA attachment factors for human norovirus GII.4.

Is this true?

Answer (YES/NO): NO